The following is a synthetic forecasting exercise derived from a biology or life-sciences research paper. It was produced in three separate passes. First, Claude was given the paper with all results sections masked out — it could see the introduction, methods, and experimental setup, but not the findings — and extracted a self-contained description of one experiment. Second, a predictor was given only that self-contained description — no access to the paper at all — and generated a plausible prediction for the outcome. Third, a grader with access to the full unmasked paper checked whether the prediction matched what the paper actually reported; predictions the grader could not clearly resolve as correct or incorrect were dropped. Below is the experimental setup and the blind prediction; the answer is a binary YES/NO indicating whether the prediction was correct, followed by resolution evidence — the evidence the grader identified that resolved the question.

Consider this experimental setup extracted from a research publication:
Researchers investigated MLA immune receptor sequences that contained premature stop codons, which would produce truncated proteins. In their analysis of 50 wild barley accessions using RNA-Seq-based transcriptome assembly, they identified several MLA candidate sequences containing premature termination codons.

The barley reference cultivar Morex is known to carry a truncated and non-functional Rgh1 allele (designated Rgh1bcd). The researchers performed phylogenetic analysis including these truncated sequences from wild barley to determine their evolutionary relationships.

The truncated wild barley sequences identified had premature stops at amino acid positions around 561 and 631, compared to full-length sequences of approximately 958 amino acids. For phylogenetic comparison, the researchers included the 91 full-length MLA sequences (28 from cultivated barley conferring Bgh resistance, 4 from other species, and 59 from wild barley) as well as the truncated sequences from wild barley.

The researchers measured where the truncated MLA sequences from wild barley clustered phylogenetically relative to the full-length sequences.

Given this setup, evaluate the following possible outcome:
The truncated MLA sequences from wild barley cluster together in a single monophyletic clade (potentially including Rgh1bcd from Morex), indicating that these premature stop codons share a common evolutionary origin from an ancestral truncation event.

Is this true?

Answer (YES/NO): NO